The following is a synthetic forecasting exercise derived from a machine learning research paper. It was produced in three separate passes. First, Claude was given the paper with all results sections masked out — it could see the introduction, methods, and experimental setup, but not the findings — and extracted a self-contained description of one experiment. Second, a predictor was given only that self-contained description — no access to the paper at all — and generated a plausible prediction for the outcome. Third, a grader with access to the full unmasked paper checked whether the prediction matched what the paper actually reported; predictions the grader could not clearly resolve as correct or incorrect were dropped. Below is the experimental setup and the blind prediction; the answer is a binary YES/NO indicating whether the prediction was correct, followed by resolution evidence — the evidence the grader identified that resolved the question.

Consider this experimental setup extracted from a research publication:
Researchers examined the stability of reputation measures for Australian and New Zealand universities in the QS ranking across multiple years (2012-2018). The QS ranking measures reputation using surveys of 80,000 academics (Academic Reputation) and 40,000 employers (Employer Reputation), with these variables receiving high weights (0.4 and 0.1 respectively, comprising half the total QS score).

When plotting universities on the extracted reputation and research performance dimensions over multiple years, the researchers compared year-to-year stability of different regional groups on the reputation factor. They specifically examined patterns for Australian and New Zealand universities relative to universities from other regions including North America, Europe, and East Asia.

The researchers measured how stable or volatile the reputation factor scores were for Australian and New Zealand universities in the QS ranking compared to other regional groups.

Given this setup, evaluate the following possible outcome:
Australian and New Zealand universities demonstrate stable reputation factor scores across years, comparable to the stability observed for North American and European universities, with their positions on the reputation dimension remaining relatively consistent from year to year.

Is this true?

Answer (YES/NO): NO